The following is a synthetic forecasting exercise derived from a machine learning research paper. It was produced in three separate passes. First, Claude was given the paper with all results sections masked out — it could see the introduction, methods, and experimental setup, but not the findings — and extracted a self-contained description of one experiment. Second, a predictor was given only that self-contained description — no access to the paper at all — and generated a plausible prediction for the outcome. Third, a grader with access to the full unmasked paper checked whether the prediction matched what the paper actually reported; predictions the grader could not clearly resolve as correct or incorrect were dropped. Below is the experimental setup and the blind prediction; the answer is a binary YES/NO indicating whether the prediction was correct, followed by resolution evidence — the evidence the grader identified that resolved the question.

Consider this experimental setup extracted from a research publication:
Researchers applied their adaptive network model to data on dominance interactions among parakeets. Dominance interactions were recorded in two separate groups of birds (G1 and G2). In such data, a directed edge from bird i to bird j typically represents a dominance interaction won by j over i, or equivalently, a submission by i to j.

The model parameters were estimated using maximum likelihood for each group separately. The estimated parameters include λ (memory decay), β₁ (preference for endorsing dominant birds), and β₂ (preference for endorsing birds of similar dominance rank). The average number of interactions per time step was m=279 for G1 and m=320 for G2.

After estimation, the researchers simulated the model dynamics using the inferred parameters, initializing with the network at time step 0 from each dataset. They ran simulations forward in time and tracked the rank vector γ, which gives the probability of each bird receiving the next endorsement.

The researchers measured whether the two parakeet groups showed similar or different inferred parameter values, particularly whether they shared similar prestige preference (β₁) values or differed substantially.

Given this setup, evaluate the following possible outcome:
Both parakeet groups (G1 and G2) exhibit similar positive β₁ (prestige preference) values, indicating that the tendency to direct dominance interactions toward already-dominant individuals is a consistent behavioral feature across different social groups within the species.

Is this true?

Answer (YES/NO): YES